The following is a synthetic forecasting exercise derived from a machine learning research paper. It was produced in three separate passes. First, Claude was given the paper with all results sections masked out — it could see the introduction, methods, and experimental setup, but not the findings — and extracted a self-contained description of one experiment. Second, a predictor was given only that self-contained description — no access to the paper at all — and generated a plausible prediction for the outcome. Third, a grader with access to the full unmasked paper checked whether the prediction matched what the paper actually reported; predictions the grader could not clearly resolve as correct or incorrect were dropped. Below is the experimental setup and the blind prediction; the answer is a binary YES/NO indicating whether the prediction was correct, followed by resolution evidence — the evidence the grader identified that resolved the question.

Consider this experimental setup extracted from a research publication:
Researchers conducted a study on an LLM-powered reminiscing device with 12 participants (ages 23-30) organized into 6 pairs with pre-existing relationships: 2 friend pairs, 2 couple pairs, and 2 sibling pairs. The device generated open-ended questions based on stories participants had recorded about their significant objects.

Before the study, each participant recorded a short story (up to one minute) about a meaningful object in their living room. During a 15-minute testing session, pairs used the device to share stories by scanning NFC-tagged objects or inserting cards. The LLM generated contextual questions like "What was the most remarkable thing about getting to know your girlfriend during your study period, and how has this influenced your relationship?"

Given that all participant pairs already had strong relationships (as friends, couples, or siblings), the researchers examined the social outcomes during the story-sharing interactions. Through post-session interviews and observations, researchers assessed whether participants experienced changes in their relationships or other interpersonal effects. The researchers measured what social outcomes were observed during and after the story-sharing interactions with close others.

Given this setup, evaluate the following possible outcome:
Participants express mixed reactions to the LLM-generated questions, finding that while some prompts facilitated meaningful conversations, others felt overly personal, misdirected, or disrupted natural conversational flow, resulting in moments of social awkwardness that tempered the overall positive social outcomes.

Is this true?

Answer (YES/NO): NO